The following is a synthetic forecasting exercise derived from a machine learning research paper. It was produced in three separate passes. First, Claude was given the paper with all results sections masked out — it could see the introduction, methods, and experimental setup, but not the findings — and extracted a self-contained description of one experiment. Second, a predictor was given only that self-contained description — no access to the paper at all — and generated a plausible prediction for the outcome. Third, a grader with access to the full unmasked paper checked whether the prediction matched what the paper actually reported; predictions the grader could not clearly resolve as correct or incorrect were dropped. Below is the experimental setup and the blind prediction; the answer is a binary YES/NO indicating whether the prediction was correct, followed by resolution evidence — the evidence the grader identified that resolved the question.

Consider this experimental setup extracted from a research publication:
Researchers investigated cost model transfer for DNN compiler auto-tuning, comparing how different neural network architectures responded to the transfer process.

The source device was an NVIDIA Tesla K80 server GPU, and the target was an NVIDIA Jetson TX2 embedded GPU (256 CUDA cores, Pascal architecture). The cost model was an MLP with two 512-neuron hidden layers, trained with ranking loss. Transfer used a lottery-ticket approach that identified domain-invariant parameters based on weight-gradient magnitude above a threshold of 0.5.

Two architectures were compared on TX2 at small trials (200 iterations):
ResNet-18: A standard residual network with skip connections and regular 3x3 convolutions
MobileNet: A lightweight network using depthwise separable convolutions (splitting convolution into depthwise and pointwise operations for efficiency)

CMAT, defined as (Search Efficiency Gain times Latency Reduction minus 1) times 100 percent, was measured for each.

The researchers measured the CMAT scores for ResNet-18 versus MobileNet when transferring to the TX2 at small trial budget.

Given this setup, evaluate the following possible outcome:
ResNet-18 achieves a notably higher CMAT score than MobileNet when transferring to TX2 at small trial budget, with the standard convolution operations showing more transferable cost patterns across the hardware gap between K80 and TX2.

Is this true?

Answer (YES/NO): NO